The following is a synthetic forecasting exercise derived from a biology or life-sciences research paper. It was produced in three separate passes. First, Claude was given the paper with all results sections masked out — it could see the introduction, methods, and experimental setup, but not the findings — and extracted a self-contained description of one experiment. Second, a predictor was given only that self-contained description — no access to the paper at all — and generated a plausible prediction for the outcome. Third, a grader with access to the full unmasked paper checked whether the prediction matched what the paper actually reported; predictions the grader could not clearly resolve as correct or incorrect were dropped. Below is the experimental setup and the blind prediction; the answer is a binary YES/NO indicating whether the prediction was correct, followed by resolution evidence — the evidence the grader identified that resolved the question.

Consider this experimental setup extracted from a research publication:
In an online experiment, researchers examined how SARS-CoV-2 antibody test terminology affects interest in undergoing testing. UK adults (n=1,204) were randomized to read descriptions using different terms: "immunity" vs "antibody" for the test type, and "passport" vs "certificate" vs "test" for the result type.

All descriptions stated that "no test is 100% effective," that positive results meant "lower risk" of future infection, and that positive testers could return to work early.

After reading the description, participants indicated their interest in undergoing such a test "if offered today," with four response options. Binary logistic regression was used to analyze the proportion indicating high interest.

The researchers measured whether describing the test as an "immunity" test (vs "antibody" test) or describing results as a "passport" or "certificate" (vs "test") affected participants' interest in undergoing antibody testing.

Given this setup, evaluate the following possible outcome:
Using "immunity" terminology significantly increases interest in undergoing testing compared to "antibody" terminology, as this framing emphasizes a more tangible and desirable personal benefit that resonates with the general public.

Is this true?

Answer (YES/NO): NO